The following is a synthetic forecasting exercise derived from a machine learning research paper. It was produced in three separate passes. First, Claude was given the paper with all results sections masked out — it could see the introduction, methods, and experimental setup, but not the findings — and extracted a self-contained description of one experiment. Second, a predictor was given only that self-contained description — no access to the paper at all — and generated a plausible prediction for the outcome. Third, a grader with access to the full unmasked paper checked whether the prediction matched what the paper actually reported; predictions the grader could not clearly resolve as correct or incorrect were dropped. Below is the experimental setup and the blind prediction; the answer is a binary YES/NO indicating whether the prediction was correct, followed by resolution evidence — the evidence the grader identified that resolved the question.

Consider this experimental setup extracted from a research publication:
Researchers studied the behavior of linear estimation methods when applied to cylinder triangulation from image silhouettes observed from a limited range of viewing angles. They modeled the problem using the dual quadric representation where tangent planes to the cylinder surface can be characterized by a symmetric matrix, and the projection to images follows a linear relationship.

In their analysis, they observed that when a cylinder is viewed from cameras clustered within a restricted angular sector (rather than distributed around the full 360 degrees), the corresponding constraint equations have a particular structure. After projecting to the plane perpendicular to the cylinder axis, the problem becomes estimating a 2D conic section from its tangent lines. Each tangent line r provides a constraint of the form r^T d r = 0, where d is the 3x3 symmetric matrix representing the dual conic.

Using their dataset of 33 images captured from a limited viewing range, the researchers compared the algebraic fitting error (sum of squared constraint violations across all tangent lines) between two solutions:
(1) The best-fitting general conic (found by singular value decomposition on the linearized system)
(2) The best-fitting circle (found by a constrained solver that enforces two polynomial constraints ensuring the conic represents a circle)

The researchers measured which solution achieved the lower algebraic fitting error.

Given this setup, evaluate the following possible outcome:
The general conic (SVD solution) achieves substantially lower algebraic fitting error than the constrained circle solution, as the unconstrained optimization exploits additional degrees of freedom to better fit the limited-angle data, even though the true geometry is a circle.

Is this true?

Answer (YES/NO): NO